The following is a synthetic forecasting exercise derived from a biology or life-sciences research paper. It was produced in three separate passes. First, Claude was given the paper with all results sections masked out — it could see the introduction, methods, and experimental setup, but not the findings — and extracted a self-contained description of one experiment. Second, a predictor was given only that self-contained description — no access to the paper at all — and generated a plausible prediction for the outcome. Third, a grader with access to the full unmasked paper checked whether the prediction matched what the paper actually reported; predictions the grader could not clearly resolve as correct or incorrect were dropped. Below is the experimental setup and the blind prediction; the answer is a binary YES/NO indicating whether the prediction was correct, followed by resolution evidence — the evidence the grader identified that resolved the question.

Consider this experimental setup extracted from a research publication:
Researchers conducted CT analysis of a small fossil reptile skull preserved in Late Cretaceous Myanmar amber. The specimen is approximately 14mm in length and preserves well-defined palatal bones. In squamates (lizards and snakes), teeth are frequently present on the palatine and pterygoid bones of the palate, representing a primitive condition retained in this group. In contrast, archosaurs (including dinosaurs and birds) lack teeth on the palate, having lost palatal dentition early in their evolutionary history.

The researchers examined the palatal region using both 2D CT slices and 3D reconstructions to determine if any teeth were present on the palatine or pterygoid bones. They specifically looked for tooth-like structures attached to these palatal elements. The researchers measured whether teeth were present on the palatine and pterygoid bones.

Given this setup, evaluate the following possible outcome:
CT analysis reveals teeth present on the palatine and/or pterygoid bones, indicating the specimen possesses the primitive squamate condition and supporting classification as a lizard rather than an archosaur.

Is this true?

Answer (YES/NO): YES